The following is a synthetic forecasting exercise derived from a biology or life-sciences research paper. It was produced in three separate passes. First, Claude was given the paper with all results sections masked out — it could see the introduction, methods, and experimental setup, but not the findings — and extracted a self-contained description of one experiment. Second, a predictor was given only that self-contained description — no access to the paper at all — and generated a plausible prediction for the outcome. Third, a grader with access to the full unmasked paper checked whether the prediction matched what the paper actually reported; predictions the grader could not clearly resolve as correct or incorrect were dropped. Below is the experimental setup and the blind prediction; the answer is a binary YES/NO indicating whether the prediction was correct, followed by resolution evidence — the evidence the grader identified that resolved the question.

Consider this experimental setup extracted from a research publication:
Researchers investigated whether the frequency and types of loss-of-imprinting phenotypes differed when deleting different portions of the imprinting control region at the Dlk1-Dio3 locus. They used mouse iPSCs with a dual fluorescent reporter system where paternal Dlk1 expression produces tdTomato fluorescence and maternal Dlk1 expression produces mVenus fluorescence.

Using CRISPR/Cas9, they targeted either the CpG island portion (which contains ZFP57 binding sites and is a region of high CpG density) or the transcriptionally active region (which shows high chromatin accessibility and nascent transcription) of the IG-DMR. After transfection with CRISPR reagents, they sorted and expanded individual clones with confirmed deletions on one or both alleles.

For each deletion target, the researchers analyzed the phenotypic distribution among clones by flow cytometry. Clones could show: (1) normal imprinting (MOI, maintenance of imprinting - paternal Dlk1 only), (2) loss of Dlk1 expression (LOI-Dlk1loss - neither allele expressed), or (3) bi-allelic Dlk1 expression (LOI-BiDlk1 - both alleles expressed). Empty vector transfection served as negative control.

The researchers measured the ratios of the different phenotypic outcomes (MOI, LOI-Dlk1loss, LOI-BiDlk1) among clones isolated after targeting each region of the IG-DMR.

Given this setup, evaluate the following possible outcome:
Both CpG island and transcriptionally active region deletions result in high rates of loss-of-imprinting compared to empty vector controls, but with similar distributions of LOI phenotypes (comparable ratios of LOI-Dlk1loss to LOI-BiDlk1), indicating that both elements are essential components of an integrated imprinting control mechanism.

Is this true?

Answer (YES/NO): NO